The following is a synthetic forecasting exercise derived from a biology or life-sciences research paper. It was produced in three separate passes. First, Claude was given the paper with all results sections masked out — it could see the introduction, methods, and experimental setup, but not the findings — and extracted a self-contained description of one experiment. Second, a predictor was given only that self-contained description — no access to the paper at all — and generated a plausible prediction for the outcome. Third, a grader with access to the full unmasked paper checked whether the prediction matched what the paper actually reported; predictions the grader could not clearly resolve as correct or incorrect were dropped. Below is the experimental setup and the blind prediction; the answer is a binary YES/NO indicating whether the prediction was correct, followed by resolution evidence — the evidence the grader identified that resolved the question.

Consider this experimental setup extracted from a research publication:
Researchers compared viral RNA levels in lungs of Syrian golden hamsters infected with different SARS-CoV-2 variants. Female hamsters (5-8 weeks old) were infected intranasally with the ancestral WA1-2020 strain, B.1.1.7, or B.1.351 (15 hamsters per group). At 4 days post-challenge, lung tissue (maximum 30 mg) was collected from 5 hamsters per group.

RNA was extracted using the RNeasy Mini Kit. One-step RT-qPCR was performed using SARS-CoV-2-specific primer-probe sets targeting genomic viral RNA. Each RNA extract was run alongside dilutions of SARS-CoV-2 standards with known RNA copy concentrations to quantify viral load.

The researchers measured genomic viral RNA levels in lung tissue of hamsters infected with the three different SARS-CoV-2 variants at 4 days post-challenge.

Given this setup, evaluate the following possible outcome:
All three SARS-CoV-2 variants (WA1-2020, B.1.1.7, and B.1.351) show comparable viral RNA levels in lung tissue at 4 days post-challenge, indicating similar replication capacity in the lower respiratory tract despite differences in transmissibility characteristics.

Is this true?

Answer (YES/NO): YES